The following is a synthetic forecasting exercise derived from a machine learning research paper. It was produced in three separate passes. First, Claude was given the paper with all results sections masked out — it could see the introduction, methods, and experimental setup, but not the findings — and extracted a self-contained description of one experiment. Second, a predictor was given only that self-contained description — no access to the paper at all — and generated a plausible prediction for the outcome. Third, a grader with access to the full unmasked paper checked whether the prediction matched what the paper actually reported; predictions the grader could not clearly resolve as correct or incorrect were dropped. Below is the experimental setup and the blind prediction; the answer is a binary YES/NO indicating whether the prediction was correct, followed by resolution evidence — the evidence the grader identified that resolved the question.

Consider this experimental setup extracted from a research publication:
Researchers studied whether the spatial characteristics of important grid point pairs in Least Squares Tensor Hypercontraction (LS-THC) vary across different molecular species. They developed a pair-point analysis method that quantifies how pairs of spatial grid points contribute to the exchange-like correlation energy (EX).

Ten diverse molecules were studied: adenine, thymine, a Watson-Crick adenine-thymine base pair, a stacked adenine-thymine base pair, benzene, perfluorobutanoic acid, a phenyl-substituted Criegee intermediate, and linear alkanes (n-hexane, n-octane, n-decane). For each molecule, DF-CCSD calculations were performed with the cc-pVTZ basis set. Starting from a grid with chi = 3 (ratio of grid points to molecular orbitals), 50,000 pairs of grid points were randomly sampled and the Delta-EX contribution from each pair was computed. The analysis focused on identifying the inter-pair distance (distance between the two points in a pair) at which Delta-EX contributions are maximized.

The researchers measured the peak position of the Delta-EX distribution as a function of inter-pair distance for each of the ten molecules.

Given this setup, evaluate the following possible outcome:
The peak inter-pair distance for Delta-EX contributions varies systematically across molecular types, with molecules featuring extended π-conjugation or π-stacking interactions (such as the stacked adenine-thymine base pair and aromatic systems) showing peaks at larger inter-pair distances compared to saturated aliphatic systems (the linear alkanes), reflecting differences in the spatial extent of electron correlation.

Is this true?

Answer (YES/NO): NO